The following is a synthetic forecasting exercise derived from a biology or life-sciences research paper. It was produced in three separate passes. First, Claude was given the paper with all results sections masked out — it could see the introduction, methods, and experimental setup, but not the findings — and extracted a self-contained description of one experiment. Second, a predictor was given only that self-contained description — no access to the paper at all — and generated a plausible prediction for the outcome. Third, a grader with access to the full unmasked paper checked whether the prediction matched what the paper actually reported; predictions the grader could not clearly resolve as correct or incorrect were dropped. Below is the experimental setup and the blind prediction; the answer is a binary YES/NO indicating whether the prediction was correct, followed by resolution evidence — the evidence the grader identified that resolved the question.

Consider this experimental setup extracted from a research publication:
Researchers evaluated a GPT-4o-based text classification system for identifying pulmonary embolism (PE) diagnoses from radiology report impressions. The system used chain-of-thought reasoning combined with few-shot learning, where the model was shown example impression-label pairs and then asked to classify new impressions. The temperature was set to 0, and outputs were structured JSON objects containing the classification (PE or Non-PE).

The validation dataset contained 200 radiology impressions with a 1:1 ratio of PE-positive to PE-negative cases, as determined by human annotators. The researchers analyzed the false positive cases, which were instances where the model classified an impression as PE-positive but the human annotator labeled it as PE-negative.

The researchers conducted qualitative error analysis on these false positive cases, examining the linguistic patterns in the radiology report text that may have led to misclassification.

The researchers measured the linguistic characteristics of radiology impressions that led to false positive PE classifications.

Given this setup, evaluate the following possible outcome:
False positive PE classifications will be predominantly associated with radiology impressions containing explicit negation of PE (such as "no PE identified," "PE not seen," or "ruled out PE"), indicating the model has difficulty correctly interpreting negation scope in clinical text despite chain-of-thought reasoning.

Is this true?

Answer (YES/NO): NO